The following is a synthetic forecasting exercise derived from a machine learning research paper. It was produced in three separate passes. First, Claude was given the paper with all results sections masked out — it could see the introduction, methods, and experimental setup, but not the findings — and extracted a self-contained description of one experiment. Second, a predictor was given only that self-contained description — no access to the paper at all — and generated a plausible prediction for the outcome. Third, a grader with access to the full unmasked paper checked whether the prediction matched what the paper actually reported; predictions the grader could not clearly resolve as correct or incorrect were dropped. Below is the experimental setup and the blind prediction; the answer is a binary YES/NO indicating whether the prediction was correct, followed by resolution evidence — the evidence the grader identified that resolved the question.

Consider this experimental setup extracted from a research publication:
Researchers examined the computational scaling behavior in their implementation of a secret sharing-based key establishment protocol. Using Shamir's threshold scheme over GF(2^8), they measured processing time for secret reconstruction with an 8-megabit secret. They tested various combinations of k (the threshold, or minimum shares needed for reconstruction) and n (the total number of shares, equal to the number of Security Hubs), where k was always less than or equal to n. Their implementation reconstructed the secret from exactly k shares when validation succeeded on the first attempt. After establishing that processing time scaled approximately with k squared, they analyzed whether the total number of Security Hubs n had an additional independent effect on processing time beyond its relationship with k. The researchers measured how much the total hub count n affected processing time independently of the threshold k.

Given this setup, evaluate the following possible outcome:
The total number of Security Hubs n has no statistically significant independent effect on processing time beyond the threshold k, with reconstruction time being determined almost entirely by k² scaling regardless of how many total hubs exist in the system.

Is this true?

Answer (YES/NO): YES